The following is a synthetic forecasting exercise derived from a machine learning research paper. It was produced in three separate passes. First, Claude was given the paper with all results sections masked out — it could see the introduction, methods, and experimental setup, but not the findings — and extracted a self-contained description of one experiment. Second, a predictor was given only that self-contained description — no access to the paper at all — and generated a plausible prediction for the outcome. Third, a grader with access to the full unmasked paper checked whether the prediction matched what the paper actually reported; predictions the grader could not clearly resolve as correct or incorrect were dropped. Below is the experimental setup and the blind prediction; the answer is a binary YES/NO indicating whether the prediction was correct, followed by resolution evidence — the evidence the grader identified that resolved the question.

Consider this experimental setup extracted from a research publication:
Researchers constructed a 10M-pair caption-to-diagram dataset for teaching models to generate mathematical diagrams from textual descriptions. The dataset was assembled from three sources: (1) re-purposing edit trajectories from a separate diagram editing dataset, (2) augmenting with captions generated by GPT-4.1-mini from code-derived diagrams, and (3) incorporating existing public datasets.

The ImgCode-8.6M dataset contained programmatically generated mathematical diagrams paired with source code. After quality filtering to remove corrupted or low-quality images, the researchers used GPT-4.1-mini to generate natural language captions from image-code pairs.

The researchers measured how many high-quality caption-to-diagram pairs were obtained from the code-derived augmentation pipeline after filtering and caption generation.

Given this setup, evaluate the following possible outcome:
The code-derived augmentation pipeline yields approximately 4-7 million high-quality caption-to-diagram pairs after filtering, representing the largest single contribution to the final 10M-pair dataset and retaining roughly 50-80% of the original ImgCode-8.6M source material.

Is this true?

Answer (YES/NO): NO